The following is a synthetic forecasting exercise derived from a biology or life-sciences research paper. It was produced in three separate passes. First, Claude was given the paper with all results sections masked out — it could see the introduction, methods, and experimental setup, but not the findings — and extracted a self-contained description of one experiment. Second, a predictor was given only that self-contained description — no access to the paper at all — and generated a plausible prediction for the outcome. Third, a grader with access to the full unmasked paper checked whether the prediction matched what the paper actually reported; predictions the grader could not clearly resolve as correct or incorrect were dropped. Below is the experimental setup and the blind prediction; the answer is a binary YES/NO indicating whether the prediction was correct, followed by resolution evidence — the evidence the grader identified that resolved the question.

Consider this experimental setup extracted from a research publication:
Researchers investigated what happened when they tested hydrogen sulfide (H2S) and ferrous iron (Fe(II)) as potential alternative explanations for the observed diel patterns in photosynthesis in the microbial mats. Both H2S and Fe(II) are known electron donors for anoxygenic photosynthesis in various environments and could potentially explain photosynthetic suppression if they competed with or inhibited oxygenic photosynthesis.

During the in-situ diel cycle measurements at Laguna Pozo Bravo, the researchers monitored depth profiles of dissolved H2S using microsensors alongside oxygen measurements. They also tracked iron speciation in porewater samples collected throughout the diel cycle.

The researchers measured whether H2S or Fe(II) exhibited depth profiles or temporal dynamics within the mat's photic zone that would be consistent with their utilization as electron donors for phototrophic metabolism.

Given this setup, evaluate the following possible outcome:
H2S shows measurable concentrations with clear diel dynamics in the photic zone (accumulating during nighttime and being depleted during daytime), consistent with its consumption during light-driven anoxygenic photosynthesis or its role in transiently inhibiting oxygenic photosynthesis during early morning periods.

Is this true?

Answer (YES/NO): NO